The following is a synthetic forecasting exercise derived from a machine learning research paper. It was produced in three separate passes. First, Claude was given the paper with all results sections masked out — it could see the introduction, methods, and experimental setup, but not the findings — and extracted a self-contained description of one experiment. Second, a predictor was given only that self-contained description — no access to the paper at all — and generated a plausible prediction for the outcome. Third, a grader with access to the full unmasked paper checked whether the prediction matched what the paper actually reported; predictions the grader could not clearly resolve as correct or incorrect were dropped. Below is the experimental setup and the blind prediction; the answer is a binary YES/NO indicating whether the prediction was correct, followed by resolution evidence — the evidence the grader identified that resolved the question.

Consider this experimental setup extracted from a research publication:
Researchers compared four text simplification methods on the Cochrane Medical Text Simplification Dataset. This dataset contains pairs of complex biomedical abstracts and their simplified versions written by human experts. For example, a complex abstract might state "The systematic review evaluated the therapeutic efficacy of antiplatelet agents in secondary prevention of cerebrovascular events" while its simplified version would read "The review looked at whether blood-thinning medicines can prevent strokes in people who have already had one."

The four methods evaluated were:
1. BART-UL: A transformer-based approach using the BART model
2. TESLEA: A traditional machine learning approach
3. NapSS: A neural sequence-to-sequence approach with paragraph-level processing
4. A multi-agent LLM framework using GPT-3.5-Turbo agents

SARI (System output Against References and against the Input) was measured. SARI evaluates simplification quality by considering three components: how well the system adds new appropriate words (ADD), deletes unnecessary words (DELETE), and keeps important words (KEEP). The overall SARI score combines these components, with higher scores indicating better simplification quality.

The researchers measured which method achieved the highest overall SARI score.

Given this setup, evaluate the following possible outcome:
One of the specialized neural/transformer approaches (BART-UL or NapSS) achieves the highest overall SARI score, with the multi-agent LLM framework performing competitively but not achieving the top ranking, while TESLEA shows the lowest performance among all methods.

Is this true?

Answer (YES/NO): NO